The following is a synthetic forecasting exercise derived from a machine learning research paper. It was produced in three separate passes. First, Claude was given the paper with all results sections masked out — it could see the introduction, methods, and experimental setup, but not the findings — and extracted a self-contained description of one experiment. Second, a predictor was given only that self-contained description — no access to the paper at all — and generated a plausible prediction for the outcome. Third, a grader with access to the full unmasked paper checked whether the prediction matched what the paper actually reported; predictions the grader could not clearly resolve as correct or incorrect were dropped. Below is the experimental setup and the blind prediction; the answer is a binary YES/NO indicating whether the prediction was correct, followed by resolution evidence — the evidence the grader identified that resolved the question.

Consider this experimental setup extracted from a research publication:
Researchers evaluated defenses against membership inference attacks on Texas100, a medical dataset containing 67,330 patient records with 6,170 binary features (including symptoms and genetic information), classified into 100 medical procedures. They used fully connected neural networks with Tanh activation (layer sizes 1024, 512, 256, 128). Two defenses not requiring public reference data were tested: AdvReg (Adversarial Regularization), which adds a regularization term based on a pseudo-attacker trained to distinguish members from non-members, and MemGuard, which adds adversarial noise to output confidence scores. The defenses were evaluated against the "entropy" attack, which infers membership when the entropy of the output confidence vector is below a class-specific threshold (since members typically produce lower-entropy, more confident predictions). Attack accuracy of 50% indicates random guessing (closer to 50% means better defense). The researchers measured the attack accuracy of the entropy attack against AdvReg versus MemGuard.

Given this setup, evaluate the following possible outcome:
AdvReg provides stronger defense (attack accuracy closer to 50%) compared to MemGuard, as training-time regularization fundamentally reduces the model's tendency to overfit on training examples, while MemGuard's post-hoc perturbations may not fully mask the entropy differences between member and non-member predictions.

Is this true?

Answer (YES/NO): YES